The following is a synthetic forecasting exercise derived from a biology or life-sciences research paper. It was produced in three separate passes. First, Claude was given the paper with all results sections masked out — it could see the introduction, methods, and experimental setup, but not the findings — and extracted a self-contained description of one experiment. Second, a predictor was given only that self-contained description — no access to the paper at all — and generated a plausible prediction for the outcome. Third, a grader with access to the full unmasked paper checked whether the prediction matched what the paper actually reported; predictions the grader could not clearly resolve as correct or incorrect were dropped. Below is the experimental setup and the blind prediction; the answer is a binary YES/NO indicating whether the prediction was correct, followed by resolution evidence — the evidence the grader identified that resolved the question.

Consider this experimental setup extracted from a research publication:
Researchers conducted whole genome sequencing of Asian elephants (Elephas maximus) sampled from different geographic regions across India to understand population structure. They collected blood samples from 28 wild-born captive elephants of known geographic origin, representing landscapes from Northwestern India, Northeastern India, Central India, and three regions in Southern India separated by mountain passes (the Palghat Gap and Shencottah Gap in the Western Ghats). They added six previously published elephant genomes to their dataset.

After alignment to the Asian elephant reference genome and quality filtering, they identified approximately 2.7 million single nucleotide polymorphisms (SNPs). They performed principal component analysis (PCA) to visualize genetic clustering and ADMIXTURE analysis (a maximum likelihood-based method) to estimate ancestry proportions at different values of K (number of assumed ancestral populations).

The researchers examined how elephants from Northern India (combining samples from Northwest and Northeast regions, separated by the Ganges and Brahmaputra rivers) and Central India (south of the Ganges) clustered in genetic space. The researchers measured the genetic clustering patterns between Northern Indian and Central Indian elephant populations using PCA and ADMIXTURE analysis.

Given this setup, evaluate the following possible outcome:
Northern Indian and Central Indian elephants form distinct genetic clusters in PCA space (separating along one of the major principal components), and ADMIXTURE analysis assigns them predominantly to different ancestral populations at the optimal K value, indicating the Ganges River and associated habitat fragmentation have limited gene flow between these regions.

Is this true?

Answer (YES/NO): NO